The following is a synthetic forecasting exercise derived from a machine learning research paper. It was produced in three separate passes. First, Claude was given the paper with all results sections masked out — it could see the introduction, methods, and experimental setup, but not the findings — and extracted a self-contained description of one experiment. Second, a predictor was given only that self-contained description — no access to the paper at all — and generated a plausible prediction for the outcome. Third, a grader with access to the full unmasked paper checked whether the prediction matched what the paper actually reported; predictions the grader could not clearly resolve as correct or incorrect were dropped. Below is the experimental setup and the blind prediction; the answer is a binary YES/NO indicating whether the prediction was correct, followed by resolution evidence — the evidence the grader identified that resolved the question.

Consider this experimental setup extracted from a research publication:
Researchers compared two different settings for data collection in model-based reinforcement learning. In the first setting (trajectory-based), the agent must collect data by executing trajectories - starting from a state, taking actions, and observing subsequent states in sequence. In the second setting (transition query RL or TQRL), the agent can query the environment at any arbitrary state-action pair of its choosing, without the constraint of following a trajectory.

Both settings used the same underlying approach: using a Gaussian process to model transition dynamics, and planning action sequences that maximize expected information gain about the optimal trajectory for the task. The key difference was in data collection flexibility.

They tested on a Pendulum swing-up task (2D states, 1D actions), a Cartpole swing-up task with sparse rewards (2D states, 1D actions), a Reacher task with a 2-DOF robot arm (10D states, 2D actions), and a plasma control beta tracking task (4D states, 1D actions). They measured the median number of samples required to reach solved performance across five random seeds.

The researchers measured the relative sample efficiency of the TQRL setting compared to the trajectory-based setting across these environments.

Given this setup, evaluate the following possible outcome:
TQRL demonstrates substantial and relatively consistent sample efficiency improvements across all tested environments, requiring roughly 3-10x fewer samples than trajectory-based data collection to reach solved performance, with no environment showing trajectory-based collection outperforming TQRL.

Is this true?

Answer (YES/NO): NO